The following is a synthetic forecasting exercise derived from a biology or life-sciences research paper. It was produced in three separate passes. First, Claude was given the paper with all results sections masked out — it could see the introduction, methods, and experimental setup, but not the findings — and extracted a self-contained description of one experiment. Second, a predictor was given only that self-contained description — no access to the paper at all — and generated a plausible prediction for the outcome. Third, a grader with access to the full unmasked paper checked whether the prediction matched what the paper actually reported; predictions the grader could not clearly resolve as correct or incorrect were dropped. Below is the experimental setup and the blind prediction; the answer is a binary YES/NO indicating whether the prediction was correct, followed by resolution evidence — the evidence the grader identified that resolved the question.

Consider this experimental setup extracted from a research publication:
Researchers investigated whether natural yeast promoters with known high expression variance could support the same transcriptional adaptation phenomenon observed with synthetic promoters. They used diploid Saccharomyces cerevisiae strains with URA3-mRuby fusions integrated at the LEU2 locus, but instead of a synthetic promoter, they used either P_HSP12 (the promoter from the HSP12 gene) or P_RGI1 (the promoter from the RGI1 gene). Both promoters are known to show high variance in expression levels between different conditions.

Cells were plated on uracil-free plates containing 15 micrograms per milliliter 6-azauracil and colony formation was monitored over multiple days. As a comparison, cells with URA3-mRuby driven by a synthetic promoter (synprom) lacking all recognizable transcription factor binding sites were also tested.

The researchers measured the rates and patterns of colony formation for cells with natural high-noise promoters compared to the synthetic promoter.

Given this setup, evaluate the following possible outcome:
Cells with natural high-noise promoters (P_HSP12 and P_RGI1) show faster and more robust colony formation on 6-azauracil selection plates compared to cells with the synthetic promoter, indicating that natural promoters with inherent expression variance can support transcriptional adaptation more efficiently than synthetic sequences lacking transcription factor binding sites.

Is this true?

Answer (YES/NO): YES